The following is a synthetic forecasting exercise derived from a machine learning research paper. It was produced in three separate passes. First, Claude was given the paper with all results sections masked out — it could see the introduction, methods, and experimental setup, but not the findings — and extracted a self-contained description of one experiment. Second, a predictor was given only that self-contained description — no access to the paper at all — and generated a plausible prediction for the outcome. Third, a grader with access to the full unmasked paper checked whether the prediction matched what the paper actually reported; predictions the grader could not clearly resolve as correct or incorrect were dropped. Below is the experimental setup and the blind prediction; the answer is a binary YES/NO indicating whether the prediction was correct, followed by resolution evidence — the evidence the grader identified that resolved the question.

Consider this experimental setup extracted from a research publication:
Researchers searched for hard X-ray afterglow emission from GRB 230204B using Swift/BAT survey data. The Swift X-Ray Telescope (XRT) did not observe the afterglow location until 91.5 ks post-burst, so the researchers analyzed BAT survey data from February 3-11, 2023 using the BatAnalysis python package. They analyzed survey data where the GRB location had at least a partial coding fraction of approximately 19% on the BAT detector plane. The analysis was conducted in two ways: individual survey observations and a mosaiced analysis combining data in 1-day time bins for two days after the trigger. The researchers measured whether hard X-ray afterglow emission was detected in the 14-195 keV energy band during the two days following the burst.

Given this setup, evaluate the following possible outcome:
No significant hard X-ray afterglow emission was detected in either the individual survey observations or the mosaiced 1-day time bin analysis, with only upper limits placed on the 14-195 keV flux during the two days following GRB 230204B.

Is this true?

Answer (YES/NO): YES